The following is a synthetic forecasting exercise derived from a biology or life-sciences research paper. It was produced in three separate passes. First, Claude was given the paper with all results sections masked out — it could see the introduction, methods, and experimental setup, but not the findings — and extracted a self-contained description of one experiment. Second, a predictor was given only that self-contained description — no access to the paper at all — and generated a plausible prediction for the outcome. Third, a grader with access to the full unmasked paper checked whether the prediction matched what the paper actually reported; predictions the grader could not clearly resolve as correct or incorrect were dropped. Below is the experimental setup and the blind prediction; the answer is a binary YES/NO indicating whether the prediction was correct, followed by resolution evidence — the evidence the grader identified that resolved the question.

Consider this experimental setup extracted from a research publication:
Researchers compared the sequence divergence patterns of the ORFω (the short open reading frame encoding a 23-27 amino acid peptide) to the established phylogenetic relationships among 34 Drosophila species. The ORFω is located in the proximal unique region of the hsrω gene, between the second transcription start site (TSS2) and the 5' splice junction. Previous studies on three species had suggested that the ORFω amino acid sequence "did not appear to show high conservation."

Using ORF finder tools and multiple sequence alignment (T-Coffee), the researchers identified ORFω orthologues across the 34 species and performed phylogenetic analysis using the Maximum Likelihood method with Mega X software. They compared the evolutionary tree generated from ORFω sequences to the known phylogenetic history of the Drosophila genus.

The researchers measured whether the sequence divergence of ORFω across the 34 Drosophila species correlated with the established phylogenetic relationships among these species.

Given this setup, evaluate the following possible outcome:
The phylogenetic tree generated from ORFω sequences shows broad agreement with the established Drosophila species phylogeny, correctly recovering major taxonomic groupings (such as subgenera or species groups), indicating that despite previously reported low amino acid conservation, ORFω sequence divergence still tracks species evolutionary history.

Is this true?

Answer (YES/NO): NO